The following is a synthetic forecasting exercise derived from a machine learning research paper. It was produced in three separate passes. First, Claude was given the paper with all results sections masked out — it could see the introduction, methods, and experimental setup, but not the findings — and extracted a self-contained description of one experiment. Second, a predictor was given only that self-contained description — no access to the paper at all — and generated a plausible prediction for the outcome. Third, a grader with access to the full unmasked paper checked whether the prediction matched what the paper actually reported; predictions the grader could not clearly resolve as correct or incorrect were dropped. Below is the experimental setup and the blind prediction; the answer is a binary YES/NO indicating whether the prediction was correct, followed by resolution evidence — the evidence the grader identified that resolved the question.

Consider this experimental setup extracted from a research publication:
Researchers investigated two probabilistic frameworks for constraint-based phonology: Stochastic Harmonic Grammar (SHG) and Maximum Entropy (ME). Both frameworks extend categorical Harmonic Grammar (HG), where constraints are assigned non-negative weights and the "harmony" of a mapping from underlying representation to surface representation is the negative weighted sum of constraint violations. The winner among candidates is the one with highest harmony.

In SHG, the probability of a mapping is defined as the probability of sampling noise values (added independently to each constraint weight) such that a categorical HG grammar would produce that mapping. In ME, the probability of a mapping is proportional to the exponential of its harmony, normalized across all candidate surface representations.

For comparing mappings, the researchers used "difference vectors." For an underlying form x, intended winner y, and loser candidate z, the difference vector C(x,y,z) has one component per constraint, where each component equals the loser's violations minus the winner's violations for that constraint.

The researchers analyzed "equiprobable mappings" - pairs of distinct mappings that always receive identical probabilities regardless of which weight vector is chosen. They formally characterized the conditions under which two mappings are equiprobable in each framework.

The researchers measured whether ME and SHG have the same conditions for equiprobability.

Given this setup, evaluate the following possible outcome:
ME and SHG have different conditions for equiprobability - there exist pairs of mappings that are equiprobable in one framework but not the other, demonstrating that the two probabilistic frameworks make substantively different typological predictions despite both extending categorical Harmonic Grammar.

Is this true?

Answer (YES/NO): YES